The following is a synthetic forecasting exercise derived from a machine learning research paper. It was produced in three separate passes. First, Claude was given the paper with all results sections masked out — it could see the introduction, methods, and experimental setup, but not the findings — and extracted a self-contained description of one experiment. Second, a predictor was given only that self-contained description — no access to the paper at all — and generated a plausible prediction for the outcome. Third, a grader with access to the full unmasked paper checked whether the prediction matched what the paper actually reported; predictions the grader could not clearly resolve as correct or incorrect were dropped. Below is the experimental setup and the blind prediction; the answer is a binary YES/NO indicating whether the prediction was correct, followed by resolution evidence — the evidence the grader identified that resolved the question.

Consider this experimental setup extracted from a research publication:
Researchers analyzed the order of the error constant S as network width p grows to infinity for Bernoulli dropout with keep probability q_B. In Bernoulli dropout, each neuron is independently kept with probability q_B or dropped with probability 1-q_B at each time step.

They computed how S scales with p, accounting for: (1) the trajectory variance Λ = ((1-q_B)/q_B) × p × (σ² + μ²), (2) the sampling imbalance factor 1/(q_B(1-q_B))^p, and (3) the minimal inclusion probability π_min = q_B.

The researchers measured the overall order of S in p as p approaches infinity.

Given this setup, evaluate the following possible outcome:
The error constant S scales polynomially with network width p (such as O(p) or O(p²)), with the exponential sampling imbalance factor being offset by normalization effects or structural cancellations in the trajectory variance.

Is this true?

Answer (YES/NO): NO